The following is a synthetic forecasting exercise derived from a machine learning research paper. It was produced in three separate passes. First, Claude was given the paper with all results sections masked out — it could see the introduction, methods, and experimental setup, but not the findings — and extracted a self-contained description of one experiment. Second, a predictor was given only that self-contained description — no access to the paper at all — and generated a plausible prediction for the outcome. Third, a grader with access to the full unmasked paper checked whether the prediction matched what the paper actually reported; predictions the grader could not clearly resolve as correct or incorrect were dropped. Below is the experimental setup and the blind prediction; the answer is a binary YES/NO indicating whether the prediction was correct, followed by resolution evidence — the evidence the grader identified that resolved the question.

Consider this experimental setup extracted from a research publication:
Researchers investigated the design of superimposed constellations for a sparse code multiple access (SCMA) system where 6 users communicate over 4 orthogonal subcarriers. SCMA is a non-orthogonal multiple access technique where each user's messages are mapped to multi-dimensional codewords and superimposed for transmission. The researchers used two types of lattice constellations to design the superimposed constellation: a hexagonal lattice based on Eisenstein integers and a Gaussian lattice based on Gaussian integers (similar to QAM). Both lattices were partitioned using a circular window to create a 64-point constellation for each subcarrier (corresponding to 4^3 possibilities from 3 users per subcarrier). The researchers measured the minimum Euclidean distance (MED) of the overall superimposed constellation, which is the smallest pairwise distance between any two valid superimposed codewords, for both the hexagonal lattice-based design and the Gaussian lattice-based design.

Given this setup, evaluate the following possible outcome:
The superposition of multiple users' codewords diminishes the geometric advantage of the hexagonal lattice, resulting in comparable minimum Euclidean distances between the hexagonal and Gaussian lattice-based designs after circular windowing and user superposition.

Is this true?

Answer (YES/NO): NO